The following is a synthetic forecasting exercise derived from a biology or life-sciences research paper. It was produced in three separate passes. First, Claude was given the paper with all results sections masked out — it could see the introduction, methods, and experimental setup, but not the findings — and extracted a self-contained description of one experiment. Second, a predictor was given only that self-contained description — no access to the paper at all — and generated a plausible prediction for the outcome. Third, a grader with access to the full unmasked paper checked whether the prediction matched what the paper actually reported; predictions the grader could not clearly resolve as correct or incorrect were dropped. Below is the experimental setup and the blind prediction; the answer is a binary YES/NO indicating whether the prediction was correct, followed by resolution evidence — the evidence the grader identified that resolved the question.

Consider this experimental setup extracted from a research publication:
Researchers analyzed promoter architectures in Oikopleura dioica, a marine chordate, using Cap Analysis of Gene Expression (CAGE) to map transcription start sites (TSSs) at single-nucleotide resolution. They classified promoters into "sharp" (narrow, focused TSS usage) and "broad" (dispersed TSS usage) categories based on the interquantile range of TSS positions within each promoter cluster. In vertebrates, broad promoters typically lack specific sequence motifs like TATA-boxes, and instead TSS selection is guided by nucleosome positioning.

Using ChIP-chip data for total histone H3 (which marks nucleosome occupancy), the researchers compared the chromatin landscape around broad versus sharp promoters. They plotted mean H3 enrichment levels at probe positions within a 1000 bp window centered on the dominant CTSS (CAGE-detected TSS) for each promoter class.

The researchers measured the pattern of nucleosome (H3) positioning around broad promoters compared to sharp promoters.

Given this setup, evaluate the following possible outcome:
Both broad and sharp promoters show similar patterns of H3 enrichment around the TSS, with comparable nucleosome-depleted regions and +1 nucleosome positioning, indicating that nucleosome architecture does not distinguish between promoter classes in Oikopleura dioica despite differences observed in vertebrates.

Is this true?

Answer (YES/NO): NO